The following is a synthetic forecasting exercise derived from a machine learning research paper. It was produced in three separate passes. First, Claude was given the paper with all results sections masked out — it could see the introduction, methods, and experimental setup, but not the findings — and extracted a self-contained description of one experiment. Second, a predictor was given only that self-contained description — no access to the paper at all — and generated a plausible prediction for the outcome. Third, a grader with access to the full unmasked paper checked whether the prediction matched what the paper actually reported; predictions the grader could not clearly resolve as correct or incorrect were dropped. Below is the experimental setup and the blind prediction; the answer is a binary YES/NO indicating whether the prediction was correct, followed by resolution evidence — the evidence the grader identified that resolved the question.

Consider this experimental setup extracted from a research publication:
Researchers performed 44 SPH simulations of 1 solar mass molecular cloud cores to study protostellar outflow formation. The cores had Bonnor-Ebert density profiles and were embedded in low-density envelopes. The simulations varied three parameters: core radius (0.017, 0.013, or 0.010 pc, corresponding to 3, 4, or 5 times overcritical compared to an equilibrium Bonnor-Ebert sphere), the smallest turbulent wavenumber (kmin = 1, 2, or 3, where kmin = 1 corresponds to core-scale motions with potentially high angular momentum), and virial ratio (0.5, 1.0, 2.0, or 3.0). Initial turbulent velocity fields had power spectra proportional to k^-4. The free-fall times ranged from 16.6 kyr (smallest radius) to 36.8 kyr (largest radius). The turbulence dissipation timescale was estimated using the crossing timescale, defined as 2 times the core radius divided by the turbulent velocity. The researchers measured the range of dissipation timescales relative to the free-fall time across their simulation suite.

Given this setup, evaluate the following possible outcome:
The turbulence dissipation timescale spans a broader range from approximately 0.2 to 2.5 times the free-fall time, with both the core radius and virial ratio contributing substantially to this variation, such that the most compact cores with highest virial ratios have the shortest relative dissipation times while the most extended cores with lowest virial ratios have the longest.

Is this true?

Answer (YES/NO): NO